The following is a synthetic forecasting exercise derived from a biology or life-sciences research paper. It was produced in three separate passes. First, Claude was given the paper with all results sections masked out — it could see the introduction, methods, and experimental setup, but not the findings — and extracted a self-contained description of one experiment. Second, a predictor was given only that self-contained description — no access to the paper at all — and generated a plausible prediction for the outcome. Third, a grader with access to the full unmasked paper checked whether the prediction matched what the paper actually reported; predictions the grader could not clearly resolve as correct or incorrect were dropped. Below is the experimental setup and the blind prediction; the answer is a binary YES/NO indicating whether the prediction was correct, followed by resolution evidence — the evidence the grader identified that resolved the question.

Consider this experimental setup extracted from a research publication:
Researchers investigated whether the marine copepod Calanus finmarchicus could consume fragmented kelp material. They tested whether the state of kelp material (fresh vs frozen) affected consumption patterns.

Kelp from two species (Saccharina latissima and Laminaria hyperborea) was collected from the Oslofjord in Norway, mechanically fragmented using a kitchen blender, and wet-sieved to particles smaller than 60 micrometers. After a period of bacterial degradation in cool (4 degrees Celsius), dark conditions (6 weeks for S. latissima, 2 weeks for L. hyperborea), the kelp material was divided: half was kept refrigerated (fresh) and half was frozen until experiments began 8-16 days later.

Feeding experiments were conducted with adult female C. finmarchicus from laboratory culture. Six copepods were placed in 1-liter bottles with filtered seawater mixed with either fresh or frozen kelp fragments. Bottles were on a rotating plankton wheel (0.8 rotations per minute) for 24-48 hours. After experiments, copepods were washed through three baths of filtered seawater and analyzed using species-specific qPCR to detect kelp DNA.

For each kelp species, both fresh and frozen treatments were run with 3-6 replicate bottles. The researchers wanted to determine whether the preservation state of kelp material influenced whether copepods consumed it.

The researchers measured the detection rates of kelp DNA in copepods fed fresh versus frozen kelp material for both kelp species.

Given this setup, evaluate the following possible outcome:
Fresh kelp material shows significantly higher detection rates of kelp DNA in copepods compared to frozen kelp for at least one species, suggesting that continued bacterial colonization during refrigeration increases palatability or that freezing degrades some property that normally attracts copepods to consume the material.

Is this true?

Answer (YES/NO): NO